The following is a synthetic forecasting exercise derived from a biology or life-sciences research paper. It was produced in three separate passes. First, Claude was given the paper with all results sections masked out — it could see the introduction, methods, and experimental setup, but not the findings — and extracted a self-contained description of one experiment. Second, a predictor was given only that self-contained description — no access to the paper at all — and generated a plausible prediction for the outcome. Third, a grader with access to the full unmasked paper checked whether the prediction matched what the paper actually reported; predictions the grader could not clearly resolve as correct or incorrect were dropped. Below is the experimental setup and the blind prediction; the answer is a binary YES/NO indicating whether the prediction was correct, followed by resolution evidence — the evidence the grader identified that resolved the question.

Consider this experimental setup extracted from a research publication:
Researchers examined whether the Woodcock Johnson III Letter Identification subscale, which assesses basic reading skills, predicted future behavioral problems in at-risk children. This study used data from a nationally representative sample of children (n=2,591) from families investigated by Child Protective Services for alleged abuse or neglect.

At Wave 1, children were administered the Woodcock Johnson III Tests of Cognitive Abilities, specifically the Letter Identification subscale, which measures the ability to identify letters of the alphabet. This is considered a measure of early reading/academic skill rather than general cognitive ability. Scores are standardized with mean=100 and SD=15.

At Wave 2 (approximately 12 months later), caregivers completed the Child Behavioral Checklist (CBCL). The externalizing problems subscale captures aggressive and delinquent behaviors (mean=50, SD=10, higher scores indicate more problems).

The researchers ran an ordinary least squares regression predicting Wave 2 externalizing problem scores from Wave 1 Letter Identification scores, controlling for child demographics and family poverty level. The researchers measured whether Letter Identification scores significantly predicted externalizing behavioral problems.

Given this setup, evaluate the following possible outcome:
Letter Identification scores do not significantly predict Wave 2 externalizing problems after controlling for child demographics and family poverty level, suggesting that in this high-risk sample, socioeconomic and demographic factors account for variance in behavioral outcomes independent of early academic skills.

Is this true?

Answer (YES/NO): YES